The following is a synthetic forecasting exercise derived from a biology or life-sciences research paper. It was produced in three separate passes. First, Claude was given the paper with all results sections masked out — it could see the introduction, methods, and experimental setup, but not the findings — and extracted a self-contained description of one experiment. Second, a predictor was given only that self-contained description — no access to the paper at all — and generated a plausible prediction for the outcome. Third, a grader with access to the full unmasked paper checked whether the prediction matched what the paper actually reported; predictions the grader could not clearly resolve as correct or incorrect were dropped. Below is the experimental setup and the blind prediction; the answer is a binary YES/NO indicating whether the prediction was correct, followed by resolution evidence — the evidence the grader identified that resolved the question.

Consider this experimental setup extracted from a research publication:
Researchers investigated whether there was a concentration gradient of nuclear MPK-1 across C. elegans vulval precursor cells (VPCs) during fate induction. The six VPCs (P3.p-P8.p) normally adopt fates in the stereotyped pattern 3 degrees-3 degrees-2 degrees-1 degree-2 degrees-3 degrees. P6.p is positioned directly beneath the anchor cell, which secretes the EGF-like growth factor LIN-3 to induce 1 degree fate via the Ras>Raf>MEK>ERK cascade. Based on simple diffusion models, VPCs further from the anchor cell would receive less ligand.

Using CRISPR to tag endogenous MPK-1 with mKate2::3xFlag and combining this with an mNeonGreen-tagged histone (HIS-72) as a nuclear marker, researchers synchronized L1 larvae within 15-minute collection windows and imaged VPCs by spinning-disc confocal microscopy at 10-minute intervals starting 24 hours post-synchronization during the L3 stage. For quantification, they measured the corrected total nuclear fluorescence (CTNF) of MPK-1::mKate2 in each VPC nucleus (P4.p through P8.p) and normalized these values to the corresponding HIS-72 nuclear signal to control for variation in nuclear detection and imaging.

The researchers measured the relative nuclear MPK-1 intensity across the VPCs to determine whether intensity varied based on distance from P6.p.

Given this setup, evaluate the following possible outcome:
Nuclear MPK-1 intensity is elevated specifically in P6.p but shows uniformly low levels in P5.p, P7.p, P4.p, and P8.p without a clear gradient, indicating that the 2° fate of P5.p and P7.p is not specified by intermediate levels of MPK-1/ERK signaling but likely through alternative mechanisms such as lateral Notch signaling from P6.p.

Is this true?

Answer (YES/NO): NO